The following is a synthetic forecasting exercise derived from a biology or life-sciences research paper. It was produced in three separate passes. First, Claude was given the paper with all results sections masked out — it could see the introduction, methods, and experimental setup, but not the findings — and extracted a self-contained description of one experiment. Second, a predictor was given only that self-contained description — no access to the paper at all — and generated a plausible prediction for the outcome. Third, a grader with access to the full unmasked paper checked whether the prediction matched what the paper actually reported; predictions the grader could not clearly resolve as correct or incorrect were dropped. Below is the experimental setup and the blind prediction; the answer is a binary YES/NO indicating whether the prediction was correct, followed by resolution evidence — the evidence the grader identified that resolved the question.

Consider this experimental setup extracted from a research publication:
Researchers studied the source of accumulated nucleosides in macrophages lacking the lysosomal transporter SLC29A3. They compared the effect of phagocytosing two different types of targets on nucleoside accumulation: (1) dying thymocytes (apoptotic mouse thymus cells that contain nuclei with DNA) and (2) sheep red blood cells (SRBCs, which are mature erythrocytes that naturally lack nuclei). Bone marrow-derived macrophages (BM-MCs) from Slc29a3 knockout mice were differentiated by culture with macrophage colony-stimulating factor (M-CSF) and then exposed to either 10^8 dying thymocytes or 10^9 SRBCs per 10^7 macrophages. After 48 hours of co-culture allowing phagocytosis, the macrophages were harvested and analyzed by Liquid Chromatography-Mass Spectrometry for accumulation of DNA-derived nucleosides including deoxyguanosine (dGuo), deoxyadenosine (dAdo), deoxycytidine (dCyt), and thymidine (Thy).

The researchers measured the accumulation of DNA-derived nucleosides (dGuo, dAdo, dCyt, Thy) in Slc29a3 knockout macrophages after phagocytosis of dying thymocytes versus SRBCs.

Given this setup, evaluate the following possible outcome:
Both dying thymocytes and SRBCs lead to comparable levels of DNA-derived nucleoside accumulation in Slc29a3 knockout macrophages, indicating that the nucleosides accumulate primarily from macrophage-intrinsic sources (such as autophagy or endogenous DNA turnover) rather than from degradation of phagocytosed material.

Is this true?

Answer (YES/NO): NO